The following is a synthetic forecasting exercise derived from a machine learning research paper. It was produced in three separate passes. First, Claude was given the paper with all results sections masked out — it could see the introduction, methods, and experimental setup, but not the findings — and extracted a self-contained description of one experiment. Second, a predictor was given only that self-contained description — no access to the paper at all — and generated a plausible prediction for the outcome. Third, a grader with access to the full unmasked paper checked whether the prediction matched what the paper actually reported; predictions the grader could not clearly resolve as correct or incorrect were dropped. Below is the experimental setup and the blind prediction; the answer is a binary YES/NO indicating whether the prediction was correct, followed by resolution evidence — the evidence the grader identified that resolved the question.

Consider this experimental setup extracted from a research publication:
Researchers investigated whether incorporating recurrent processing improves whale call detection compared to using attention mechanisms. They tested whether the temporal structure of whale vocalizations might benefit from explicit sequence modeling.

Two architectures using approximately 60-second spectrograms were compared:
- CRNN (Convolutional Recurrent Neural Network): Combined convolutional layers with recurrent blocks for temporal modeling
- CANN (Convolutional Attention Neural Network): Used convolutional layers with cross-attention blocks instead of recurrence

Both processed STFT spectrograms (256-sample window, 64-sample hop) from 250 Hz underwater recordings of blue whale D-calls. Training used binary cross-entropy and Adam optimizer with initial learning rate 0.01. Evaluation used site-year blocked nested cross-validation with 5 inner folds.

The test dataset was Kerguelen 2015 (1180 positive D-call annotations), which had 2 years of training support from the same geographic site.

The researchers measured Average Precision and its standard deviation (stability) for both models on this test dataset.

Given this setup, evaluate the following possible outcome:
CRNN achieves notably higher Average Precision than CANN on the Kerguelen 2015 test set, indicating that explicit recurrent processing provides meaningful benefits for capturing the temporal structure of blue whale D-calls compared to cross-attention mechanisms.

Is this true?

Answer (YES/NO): NO